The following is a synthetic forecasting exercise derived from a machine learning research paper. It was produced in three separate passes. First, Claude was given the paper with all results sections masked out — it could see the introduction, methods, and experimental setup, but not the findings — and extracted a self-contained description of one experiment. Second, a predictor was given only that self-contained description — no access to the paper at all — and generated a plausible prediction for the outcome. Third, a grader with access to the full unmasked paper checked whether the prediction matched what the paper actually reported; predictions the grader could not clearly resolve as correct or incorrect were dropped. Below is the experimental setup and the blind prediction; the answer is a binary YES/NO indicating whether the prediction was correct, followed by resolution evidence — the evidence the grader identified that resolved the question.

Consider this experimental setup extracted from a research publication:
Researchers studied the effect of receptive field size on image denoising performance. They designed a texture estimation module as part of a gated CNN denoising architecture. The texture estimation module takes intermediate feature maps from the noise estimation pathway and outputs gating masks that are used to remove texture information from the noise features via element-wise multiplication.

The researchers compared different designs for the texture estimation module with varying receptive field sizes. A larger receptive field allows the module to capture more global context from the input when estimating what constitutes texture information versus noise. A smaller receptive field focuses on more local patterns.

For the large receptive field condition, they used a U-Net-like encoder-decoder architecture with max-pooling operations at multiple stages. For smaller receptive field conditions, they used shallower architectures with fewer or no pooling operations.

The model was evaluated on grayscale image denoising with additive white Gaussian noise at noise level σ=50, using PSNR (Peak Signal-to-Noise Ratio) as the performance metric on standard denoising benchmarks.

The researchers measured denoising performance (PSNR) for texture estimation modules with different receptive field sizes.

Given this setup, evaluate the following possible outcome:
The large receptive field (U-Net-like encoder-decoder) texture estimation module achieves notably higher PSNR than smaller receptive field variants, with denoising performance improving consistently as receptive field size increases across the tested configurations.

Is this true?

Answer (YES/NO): YES